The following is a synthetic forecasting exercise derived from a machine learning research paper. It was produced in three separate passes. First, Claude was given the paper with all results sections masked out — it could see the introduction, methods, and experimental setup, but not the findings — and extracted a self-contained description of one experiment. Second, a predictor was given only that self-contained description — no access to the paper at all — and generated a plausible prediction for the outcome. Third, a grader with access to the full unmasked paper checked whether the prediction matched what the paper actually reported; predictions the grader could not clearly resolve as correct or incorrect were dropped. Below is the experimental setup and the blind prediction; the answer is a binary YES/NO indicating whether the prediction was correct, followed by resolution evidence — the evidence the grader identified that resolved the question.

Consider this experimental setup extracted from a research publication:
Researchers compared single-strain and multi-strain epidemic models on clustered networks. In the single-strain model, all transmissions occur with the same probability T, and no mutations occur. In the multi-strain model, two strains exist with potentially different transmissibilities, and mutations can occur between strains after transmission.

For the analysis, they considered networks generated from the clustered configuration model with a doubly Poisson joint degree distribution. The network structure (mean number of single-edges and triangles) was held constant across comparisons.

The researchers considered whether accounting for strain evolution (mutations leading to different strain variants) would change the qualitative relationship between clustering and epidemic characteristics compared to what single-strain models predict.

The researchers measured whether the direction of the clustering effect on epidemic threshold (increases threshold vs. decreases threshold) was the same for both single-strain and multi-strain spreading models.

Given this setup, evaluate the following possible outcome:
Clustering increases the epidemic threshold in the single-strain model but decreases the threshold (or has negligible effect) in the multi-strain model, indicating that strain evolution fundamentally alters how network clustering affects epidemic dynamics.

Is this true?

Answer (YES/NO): NO